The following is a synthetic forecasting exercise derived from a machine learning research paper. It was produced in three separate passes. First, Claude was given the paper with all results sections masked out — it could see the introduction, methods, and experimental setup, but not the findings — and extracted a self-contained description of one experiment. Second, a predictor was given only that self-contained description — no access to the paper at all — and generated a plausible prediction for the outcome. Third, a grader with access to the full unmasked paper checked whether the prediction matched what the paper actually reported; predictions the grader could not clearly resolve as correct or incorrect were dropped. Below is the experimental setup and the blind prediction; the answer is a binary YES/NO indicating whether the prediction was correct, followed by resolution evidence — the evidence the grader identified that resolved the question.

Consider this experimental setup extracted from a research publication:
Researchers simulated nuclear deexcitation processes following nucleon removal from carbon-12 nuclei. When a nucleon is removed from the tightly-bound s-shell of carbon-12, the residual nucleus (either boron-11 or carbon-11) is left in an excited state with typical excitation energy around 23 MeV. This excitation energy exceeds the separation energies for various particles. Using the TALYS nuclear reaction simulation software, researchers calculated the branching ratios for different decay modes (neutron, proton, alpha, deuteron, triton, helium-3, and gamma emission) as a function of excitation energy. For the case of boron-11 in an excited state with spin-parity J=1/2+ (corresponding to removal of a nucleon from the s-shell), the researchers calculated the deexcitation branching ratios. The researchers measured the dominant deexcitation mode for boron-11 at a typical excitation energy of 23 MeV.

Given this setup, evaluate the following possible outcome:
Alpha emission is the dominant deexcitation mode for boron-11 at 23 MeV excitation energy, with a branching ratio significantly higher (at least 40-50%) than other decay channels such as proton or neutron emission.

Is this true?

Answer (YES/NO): NO